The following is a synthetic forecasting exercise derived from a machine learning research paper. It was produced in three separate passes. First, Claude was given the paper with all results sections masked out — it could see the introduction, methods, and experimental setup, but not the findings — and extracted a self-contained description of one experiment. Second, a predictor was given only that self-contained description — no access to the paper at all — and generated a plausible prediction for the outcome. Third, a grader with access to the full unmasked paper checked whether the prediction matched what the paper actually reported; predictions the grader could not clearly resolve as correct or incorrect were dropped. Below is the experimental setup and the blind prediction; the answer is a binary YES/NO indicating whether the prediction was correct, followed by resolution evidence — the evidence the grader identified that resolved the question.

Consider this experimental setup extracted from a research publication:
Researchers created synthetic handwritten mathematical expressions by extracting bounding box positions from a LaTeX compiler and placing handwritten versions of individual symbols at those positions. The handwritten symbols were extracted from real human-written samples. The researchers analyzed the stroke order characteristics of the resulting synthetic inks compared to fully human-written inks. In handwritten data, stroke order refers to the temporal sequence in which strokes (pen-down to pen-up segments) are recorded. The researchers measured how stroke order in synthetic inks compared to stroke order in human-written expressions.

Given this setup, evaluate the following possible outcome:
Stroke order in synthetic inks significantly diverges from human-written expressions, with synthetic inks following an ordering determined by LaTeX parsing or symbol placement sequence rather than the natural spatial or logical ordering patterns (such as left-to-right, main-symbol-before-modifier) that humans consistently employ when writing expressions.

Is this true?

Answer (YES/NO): YES